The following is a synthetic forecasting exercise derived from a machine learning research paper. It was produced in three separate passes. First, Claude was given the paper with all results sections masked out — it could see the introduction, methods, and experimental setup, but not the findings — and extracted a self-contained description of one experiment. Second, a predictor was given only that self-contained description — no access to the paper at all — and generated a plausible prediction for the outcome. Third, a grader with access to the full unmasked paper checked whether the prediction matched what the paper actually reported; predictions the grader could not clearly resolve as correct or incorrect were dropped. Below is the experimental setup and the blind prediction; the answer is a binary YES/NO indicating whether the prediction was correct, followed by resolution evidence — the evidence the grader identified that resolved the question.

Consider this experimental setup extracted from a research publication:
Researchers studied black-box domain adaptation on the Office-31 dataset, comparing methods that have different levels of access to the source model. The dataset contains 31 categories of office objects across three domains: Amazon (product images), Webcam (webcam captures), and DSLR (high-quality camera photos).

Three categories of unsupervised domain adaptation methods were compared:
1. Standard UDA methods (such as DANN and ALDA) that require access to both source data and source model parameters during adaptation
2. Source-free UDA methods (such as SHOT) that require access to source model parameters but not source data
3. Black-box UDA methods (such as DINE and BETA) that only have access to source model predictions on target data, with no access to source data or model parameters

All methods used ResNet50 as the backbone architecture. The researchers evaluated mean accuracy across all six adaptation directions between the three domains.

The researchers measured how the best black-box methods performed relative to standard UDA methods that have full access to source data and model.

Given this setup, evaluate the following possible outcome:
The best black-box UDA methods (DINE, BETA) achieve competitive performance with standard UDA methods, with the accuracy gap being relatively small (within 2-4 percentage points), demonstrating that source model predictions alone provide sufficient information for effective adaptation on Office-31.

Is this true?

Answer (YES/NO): YES